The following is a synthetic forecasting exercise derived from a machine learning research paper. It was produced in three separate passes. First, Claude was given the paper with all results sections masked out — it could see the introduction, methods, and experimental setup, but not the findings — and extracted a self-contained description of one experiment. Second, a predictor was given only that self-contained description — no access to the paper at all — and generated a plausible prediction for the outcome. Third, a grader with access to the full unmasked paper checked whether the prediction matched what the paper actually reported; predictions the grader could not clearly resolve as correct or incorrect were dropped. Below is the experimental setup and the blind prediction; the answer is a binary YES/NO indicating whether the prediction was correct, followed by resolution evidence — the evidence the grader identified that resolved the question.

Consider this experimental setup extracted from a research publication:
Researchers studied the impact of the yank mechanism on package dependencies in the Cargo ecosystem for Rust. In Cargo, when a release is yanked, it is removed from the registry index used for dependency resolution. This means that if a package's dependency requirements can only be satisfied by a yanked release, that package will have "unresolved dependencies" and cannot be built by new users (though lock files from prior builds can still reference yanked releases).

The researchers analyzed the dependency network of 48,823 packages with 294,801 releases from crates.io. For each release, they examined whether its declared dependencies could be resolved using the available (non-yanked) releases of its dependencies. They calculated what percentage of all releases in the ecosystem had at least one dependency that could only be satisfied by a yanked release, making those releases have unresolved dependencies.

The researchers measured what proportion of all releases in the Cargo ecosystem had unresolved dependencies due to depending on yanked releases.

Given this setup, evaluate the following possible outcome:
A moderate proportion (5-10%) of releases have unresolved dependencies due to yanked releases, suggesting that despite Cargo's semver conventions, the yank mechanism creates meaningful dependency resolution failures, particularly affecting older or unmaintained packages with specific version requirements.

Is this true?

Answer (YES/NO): NO